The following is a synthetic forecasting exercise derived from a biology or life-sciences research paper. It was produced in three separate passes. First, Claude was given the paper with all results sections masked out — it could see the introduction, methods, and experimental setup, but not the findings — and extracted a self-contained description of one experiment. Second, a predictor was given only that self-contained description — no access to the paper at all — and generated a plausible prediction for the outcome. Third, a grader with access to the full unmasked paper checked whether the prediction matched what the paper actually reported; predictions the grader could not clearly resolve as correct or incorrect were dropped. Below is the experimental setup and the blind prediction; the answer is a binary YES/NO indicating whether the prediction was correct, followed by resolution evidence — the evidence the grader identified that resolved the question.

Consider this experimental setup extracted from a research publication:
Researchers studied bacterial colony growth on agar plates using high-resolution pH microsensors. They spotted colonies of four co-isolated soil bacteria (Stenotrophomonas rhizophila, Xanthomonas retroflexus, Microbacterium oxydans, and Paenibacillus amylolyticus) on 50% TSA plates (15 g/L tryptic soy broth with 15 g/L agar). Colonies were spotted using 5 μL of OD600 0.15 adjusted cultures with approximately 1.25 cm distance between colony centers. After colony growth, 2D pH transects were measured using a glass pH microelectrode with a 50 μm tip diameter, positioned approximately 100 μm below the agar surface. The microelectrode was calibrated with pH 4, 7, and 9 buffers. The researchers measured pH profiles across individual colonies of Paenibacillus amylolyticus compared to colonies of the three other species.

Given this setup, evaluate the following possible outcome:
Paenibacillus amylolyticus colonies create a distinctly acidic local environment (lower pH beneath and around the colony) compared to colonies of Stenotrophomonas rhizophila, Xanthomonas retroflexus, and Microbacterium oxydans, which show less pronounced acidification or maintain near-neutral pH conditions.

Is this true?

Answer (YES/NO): NO